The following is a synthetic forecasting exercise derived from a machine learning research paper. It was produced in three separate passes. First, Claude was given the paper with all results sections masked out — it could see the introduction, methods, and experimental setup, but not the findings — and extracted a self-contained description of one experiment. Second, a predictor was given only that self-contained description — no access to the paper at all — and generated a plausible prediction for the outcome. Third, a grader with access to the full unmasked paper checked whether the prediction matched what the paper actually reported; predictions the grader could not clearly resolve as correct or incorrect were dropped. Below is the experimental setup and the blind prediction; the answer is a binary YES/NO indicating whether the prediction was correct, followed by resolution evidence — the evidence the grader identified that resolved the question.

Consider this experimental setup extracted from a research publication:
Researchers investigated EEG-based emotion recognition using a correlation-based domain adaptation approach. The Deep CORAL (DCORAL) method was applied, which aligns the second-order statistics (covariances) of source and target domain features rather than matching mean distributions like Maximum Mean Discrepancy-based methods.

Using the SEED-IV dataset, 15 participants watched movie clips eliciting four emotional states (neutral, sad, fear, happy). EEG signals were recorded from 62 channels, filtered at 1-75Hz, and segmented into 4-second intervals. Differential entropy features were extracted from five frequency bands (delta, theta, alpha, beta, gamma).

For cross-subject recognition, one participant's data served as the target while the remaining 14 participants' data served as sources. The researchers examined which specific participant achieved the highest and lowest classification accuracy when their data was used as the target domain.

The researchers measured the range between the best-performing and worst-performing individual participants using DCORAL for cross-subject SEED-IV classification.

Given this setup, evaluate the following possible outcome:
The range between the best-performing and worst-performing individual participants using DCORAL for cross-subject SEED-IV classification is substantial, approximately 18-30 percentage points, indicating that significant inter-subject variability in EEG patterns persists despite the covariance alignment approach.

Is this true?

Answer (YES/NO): YES